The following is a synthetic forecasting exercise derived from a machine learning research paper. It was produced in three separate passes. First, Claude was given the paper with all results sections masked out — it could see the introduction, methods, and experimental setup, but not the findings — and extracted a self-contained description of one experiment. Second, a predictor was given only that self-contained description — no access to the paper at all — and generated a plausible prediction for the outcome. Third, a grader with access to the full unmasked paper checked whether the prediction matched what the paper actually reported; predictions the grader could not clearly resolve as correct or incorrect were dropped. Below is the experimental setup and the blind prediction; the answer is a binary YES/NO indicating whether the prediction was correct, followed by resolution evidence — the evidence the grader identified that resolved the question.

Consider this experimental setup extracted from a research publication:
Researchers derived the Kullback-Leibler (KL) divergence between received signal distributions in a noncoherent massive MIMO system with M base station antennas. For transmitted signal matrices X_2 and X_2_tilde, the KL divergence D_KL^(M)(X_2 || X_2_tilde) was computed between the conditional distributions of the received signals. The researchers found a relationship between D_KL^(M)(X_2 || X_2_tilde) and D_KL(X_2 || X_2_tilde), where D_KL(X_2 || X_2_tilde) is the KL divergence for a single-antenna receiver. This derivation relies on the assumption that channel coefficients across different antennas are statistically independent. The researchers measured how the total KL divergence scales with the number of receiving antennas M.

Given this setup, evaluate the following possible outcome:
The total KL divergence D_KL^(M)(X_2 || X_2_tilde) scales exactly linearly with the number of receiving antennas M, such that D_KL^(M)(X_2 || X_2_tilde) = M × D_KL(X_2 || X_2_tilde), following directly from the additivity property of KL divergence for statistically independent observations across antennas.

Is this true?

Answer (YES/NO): YES